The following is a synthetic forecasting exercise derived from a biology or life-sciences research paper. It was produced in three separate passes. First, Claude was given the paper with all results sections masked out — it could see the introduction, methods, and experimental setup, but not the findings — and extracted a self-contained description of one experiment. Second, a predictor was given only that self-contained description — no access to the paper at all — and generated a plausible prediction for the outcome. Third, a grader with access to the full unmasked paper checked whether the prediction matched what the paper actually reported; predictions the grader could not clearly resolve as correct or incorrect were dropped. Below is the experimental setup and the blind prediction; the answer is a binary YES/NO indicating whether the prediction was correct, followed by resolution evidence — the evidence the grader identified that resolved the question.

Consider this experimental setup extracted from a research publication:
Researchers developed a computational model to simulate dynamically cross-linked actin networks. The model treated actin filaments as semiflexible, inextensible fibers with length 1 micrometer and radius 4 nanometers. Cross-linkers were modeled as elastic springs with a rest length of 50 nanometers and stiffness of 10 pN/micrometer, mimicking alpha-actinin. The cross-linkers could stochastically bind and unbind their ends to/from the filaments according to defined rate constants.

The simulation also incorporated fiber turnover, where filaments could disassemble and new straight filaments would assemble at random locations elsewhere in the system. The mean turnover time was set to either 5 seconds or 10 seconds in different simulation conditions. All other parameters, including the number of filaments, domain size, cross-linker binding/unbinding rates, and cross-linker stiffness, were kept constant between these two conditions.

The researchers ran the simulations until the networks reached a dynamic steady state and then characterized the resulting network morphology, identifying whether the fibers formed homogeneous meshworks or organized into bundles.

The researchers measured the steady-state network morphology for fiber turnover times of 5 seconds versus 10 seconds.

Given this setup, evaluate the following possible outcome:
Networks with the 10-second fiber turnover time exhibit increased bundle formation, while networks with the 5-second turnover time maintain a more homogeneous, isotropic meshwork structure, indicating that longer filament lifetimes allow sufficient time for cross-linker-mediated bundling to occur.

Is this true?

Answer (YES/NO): YES